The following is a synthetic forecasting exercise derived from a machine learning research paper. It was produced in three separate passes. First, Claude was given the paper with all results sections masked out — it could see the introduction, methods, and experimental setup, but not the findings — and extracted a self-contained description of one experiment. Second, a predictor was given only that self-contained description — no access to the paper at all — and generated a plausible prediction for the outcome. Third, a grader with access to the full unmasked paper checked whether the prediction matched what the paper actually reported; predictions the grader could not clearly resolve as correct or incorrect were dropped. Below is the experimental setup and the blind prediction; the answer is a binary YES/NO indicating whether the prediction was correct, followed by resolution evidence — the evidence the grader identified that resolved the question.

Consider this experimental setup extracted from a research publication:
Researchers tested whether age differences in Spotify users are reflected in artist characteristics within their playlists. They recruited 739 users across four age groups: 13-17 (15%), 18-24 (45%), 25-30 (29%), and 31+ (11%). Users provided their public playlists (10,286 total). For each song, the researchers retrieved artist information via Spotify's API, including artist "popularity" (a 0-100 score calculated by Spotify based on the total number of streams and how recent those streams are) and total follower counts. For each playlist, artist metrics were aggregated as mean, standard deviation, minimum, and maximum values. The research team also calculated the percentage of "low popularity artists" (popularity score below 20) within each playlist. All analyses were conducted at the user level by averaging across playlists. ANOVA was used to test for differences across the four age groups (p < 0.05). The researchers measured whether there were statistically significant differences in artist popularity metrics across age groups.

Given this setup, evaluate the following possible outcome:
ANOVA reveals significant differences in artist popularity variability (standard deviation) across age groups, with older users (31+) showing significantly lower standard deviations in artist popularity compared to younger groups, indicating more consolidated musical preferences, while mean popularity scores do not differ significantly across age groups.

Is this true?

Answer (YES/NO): NO